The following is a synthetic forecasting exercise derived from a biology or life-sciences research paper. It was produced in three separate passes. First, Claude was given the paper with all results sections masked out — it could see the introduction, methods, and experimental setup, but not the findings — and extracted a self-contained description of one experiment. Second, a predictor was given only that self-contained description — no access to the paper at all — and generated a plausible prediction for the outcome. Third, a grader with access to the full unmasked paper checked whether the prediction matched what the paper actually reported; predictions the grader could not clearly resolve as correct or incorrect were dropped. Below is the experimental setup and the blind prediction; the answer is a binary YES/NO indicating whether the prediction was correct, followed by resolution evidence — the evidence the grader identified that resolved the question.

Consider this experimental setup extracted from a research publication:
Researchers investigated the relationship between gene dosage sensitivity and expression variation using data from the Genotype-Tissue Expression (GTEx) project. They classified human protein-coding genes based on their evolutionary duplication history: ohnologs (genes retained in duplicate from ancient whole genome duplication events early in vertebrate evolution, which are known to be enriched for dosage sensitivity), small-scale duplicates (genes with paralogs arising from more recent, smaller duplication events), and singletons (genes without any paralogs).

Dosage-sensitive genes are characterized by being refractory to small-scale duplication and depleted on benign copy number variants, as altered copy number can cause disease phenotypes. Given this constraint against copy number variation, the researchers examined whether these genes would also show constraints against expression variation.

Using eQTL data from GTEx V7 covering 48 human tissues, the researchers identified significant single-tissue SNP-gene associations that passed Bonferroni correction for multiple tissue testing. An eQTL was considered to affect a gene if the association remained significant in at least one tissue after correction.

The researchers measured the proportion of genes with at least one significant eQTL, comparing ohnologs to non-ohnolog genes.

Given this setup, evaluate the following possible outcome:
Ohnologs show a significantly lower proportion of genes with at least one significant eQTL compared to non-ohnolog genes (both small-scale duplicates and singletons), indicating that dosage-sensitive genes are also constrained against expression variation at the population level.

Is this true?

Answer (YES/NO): NO